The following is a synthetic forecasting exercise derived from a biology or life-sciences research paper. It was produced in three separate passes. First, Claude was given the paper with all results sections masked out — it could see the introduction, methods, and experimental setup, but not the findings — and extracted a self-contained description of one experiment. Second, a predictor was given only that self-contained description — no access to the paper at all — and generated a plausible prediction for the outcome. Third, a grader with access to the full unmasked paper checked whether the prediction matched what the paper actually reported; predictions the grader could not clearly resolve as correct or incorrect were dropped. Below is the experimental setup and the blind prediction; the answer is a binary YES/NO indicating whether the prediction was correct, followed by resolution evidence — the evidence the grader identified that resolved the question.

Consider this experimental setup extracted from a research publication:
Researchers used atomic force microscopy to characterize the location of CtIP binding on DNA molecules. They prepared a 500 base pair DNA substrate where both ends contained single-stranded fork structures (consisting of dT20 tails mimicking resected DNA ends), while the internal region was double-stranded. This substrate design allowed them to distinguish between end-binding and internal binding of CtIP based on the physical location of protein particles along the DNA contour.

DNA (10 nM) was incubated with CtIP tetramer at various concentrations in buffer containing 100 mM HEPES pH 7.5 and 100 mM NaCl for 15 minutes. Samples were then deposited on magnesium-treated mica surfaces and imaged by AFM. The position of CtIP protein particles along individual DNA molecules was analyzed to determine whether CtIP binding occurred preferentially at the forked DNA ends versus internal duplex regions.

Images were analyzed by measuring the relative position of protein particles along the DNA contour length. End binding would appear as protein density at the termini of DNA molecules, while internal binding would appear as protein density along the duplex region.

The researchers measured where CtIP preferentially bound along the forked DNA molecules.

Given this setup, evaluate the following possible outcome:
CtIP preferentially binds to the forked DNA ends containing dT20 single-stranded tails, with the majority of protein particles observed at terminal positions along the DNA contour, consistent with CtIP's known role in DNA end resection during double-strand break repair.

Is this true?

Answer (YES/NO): NO